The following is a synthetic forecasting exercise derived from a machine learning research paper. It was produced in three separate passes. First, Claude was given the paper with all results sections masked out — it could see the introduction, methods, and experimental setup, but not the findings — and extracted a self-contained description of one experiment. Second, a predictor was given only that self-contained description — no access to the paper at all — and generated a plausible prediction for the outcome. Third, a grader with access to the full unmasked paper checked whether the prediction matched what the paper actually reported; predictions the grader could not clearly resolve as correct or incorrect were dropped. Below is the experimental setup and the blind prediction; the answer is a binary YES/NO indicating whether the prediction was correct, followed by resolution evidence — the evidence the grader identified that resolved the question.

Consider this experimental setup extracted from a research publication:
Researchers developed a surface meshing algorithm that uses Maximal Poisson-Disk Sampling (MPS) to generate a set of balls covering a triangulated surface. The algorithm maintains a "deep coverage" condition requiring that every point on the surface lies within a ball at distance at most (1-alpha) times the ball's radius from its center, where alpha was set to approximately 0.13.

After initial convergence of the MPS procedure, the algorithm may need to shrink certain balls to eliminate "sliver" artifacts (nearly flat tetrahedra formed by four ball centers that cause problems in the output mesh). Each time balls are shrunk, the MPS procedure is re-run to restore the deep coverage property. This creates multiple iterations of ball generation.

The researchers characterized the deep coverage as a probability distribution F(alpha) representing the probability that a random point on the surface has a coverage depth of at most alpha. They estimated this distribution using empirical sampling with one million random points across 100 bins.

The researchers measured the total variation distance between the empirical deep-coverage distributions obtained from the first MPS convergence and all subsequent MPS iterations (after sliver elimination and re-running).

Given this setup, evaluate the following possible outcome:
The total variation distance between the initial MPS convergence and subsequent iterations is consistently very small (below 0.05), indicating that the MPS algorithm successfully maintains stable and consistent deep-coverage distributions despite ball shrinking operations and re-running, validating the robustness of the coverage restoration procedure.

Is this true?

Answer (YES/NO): YES